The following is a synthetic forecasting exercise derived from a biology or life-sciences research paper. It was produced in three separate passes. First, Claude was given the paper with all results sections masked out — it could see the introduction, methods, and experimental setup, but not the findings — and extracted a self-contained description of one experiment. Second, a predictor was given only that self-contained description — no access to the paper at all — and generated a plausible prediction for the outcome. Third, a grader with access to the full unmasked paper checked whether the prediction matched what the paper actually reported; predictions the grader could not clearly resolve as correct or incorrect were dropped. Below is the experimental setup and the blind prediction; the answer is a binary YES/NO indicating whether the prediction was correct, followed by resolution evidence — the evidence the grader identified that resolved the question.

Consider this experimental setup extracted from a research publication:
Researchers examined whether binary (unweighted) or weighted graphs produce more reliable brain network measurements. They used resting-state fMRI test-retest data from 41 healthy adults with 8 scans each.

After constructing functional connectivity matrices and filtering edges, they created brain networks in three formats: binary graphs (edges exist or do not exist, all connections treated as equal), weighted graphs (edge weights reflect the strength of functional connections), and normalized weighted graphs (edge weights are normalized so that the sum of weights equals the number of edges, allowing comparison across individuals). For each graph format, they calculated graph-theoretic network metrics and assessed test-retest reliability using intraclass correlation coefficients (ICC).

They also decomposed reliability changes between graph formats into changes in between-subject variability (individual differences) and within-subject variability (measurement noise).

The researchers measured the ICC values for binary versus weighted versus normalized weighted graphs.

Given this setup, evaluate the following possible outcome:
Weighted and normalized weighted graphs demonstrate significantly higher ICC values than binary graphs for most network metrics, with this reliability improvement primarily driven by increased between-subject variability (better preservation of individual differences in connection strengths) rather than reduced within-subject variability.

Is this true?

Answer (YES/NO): NO